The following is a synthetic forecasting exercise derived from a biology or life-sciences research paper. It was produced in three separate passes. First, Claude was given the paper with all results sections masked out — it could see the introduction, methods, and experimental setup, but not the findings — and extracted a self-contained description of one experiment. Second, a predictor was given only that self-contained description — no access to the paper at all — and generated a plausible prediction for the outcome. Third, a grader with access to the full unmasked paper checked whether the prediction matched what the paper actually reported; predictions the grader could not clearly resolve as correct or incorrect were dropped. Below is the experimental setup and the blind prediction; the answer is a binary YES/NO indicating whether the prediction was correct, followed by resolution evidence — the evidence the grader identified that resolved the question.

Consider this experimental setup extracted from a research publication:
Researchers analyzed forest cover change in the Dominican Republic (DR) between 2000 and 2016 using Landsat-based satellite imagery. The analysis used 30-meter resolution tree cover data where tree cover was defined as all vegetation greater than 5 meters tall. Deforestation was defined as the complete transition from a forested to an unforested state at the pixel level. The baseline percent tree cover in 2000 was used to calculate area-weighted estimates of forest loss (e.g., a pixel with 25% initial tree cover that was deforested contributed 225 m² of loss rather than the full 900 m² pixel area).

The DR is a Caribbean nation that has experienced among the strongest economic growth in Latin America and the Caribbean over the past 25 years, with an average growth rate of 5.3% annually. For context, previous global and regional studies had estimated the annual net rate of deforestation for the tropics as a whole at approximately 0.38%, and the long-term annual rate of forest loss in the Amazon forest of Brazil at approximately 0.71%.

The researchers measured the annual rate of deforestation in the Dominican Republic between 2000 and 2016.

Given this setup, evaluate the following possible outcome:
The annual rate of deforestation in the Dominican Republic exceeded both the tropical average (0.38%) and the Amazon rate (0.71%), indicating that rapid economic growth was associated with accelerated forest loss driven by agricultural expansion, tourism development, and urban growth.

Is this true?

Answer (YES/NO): NO